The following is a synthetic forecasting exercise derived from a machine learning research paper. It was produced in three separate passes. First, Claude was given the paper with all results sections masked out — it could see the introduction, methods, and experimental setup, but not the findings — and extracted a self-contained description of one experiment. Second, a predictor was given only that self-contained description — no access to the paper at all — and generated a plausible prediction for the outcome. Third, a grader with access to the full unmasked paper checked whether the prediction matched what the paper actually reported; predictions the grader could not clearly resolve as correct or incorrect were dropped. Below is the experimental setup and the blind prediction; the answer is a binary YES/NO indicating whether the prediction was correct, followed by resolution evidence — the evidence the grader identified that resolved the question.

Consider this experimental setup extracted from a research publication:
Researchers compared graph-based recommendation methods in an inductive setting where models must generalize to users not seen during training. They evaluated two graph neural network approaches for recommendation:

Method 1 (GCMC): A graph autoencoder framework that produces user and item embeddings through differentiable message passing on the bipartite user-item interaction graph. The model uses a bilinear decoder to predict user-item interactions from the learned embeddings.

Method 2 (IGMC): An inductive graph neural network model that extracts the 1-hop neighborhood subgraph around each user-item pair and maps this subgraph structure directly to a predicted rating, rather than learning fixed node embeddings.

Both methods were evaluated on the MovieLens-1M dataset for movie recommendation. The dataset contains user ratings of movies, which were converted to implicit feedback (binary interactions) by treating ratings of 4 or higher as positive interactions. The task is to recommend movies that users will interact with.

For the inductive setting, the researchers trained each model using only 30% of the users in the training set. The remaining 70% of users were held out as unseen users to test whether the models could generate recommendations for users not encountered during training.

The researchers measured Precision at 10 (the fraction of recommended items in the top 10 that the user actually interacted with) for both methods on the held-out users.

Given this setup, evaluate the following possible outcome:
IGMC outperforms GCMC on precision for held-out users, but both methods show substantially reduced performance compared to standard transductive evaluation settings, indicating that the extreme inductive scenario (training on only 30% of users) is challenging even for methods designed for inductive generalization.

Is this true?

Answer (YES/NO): YES